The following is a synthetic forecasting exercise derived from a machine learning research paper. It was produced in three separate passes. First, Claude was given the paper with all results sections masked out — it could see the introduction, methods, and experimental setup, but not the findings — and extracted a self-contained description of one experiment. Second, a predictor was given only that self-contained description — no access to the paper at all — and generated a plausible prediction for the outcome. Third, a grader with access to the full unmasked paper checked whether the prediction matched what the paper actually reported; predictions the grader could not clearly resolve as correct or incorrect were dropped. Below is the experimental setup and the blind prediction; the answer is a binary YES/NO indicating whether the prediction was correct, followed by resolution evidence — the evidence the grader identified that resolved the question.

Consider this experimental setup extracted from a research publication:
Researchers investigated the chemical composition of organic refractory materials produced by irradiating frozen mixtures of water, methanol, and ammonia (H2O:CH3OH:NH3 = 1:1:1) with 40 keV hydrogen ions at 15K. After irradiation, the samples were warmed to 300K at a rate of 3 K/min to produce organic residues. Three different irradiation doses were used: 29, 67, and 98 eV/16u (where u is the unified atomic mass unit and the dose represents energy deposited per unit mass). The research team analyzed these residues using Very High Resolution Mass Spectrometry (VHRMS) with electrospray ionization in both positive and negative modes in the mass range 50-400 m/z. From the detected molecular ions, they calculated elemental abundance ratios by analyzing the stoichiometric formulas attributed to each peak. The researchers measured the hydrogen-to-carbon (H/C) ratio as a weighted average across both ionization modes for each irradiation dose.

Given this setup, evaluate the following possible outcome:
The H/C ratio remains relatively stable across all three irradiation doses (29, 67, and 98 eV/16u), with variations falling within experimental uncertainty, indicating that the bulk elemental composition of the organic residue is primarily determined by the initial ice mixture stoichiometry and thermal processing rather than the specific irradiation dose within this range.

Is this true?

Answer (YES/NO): NO